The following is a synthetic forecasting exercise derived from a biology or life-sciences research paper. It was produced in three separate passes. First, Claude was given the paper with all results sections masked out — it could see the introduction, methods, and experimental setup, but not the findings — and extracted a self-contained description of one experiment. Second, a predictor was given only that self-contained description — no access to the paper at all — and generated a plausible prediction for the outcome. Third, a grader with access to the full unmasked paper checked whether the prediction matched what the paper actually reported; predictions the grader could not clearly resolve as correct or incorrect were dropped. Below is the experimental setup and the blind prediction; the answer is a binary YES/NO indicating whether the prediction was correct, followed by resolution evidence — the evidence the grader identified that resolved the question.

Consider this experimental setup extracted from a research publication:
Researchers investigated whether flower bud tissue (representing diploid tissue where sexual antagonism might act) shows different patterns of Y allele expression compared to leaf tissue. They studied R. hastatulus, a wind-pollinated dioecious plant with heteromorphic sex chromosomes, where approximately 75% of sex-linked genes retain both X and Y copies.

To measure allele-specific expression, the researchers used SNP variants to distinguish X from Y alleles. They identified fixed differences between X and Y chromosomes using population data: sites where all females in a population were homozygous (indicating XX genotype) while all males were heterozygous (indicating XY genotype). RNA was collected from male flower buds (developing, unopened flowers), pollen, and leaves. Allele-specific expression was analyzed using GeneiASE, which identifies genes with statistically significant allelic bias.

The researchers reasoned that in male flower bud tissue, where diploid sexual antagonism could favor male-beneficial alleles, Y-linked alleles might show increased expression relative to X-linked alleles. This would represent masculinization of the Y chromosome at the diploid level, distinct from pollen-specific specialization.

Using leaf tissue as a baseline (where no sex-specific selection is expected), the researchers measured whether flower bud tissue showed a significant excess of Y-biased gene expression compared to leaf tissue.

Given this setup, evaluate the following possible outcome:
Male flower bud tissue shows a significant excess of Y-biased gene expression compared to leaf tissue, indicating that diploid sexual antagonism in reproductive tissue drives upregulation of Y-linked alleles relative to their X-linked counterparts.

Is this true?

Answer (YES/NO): NO